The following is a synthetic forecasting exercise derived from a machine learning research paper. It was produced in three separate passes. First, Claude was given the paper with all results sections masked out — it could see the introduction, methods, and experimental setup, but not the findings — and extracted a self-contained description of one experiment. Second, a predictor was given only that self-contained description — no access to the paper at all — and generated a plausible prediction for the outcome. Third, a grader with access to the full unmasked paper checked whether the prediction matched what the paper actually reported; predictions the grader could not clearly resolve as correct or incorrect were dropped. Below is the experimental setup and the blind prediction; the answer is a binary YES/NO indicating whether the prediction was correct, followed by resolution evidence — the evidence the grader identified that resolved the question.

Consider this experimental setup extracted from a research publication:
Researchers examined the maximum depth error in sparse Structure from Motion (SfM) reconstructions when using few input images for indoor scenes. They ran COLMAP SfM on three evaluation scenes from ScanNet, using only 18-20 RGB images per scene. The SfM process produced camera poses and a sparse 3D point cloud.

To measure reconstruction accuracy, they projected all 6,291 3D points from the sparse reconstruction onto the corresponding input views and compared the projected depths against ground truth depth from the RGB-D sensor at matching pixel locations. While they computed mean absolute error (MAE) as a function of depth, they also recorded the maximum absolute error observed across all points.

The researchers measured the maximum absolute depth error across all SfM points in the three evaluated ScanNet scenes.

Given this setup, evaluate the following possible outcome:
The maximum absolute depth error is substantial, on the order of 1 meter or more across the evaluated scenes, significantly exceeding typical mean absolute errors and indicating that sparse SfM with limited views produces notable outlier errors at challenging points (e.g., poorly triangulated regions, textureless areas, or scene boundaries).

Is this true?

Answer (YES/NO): YES